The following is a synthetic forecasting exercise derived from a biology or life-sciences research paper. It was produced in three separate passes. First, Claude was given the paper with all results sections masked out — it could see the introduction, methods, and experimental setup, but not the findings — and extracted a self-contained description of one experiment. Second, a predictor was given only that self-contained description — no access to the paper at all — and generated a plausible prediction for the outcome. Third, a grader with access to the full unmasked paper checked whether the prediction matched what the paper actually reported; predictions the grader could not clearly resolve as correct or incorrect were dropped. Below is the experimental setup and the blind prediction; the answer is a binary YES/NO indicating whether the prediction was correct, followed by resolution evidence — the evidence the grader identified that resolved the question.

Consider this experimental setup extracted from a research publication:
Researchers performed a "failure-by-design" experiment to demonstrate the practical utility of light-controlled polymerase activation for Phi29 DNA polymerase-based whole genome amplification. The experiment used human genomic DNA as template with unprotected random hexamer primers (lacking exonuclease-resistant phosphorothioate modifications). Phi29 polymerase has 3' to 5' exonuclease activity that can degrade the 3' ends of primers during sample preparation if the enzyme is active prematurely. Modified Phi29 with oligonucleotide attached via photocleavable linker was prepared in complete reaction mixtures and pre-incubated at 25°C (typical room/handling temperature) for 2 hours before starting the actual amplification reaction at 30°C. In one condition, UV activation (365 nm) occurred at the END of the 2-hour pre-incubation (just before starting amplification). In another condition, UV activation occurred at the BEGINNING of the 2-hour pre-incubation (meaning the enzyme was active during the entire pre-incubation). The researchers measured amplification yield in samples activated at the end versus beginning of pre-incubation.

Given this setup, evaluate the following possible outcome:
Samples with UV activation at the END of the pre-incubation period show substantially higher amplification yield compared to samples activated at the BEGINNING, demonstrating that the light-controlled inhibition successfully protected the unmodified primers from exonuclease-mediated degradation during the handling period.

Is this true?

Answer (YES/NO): YES